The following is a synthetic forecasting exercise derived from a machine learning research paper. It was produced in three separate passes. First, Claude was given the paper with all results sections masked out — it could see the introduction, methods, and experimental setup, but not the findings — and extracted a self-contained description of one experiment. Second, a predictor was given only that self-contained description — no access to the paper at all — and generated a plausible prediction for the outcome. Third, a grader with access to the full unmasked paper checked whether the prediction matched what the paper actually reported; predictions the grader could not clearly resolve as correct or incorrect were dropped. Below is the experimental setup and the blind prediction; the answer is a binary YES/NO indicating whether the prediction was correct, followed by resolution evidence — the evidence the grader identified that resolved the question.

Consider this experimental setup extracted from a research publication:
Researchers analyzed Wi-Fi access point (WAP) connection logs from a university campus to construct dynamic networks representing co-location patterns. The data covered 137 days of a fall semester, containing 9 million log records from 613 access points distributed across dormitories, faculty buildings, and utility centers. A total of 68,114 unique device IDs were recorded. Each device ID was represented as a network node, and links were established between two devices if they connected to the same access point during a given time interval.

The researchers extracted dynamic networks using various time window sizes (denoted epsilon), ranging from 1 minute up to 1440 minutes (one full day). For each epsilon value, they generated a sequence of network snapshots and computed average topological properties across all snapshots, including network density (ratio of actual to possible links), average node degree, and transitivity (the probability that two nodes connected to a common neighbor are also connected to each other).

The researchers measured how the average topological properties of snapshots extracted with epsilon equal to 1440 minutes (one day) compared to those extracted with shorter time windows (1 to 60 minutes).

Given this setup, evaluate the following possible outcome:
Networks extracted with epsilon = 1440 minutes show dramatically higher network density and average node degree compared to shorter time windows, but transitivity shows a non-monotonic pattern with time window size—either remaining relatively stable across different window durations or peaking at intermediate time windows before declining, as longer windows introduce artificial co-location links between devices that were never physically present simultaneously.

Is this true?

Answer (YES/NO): YES